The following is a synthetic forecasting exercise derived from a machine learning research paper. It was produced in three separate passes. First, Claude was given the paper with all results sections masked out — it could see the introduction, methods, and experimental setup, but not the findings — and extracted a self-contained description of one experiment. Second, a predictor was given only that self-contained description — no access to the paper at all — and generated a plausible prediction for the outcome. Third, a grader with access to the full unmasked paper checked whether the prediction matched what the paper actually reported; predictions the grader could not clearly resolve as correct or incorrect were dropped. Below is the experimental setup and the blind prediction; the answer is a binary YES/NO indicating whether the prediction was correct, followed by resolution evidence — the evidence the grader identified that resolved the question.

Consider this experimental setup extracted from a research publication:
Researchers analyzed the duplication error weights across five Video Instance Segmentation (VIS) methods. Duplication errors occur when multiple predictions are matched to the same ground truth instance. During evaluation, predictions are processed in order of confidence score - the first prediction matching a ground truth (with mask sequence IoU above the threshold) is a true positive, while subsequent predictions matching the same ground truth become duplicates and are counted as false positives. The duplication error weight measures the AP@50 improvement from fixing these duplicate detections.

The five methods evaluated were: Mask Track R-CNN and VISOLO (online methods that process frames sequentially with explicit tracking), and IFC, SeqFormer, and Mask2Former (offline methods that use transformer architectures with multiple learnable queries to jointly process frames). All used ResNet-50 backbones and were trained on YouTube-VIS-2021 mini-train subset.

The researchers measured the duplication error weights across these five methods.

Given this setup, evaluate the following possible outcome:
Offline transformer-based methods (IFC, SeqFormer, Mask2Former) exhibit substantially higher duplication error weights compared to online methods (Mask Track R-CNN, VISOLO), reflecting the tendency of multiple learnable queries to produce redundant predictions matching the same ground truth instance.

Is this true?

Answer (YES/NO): YES